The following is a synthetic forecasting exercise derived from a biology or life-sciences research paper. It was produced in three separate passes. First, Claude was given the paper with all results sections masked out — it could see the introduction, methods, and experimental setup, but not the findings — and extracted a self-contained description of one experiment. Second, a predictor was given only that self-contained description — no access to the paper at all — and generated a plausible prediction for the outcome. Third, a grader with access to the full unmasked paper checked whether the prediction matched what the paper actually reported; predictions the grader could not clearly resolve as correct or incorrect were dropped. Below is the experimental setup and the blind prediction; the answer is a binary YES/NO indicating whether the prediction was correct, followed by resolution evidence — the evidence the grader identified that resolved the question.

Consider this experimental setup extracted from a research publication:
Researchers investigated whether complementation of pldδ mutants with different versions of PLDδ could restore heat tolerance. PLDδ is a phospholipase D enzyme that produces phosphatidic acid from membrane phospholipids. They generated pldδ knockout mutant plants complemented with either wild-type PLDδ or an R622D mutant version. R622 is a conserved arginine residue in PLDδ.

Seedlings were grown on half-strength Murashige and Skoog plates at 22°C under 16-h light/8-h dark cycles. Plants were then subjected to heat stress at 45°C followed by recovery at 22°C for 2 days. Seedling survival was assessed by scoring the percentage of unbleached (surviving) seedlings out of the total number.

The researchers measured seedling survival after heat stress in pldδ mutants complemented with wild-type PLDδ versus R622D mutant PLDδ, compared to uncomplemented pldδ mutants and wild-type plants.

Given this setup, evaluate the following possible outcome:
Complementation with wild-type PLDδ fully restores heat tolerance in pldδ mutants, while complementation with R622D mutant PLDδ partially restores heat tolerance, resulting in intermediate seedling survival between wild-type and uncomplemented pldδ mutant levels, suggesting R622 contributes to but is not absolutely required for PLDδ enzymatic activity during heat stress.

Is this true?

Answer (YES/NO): NO